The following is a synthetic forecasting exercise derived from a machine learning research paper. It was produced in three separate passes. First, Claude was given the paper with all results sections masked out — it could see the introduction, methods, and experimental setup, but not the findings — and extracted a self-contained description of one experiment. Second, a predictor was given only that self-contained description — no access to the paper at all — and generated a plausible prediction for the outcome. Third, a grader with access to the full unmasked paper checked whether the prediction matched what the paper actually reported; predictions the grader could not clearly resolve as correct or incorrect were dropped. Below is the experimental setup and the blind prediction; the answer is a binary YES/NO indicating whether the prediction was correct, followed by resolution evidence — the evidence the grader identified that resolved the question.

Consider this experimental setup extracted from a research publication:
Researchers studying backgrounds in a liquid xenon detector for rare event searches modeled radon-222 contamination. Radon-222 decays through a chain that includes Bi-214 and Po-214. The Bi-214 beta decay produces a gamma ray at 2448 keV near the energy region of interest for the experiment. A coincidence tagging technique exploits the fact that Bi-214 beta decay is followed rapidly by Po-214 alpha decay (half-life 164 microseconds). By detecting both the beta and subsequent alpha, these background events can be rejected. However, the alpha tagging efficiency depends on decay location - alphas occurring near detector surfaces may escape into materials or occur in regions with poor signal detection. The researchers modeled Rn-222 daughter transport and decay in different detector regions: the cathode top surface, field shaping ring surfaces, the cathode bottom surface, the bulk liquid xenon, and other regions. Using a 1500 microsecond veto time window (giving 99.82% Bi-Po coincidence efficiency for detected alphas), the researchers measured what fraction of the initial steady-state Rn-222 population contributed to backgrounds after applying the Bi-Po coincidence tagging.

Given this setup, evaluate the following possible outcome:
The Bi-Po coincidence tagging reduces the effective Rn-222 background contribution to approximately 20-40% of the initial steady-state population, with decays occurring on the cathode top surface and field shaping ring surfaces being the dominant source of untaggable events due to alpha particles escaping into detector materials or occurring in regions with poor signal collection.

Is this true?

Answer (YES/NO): NO